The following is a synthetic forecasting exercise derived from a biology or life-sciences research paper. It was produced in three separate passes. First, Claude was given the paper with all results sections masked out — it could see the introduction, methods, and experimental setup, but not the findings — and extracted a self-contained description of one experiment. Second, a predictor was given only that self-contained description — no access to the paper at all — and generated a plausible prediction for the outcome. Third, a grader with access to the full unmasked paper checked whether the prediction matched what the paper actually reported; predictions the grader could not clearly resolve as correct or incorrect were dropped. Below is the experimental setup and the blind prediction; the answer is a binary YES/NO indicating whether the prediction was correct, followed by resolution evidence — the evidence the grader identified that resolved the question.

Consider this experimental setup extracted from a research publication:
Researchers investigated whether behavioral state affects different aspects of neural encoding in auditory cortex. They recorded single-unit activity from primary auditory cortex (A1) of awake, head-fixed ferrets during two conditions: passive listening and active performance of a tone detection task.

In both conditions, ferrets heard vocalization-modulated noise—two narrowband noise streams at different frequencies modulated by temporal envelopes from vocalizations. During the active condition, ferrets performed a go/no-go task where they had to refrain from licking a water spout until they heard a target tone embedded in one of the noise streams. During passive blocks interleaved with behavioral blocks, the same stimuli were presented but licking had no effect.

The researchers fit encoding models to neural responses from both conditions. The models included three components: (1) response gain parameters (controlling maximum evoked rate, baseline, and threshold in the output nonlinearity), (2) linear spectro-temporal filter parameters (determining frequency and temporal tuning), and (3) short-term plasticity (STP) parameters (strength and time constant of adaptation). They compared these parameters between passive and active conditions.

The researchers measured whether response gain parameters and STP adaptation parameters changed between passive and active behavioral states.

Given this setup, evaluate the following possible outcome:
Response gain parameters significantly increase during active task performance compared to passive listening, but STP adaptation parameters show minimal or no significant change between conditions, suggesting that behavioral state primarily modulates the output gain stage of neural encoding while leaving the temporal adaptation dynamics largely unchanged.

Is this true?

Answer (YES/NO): YES